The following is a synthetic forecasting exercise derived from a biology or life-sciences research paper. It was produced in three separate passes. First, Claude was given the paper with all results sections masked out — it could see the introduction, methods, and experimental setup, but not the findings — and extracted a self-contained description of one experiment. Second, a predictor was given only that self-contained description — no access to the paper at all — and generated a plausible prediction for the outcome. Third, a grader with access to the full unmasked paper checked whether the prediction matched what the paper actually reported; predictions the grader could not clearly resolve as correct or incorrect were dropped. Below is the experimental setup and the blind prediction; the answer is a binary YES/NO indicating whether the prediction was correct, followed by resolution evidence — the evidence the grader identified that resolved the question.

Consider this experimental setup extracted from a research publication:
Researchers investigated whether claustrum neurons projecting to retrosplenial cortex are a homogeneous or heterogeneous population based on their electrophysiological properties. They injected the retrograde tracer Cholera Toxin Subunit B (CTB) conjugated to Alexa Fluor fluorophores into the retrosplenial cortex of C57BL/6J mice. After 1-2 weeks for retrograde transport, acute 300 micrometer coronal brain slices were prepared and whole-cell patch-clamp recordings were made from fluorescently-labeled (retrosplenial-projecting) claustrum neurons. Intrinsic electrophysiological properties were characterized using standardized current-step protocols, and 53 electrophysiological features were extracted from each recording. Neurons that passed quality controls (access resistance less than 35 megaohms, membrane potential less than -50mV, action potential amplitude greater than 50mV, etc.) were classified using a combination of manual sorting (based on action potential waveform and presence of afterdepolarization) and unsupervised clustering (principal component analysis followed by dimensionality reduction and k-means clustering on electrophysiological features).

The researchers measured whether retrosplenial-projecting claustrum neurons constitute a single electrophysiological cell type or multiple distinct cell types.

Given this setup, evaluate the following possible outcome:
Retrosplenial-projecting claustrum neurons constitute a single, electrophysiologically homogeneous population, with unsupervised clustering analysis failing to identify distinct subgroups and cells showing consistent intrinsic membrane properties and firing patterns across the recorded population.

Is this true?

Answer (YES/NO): NO